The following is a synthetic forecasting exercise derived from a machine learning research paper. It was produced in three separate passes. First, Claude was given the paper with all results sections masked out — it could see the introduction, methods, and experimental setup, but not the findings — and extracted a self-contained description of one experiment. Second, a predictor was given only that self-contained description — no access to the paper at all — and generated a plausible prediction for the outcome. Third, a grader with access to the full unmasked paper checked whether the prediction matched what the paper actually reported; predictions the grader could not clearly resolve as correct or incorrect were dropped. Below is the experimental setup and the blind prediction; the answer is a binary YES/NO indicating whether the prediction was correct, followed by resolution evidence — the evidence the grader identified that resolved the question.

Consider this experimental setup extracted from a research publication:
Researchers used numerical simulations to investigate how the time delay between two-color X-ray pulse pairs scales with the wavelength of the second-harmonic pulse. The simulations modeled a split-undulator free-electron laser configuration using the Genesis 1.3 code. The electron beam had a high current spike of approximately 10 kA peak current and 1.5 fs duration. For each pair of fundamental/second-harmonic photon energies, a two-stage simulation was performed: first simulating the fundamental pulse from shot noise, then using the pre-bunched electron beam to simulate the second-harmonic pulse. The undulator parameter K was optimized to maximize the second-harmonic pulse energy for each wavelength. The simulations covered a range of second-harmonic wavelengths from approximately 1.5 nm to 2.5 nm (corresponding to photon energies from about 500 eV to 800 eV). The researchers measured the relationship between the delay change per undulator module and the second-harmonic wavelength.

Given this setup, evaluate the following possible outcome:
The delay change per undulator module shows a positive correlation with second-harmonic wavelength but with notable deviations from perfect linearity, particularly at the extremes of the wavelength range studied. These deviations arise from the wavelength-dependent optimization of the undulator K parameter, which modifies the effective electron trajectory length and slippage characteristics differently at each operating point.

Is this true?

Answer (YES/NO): NO